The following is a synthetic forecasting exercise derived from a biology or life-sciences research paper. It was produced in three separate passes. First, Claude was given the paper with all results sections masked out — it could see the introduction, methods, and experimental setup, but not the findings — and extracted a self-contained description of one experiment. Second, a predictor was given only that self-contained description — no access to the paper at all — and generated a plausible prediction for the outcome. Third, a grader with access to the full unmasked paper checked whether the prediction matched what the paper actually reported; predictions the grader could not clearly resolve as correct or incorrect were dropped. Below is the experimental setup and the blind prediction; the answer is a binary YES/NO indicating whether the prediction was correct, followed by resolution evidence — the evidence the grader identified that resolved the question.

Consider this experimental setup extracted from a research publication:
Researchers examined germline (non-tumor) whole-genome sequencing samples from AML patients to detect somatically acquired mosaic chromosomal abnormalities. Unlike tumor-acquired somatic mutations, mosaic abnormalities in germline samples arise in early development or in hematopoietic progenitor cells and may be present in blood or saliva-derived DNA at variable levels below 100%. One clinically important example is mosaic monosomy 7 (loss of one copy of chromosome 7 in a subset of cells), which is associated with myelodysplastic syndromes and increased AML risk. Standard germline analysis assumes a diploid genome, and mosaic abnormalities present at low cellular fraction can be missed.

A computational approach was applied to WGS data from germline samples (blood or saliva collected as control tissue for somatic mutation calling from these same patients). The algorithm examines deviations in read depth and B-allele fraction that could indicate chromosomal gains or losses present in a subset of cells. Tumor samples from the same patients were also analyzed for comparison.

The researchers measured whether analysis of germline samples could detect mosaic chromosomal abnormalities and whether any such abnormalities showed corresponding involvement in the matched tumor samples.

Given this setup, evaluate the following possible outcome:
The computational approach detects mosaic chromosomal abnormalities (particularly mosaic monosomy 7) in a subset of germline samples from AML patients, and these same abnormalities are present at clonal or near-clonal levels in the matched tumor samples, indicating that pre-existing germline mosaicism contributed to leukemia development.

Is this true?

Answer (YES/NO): NO